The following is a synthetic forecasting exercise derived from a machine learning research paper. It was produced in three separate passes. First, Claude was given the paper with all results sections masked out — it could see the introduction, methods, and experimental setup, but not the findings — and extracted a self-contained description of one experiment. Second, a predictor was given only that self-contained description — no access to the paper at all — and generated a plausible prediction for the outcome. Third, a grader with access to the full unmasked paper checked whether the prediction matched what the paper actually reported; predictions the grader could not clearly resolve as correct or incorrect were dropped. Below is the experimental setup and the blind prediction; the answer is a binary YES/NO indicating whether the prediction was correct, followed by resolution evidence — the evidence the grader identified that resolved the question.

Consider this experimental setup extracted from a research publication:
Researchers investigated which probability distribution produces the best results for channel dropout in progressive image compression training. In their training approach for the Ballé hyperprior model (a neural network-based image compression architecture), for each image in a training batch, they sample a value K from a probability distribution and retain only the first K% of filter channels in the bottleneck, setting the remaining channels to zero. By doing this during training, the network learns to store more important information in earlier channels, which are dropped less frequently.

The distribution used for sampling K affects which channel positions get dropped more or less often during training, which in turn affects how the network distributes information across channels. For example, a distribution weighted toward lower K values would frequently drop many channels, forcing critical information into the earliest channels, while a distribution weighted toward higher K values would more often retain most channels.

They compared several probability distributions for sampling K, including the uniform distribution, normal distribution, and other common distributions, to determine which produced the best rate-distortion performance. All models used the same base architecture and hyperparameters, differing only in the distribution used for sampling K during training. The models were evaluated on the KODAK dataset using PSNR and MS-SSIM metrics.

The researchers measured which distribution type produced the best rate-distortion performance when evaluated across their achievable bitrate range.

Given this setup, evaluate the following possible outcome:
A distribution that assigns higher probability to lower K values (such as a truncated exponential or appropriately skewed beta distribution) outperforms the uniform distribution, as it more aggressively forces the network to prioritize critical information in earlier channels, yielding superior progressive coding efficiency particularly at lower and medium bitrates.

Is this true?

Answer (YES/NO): NO